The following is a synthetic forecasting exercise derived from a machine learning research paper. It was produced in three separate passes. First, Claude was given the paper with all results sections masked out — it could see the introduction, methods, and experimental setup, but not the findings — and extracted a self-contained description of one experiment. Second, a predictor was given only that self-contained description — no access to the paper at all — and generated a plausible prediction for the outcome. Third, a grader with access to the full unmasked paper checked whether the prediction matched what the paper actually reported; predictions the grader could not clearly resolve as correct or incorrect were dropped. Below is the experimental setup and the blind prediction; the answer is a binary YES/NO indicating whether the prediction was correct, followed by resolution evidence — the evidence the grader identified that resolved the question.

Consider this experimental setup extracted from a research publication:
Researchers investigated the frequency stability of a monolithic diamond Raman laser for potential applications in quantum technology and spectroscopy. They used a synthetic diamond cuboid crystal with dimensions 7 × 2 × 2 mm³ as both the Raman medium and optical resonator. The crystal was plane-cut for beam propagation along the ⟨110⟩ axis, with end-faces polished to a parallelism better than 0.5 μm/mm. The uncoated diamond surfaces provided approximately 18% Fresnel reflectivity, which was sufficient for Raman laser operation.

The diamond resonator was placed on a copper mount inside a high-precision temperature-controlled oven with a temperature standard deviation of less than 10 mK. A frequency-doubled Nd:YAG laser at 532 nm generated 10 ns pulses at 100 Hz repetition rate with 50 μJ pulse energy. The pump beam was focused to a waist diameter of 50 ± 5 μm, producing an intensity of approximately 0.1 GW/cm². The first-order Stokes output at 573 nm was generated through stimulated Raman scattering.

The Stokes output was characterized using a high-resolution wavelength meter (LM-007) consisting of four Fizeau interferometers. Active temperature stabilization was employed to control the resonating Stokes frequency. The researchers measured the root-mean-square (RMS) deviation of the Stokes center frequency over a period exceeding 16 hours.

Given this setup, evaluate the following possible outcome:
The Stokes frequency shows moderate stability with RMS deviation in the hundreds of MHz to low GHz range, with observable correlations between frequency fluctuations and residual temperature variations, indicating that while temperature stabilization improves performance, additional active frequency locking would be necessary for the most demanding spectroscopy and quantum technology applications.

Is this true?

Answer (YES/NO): NO